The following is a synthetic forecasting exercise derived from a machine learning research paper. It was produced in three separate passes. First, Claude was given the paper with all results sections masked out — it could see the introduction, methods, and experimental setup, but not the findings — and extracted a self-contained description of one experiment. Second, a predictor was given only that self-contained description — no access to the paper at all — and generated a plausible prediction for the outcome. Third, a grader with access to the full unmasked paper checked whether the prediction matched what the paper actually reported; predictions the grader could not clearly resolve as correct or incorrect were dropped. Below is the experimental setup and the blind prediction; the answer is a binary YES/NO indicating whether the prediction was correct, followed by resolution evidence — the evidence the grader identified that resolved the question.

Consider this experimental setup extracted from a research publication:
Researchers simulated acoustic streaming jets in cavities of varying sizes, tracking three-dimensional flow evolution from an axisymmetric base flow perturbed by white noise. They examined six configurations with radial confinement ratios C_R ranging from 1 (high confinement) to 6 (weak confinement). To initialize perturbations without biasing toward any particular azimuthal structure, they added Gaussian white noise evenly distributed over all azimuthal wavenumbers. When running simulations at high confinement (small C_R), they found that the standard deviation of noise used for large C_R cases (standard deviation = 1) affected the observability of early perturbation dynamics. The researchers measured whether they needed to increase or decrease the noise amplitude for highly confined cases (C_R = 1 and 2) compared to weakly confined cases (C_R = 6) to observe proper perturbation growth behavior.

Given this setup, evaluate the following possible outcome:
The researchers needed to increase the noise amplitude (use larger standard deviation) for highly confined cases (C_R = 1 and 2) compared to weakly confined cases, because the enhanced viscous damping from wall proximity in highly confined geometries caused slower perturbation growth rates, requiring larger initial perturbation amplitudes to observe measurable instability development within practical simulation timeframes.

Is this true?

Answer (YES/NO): NO